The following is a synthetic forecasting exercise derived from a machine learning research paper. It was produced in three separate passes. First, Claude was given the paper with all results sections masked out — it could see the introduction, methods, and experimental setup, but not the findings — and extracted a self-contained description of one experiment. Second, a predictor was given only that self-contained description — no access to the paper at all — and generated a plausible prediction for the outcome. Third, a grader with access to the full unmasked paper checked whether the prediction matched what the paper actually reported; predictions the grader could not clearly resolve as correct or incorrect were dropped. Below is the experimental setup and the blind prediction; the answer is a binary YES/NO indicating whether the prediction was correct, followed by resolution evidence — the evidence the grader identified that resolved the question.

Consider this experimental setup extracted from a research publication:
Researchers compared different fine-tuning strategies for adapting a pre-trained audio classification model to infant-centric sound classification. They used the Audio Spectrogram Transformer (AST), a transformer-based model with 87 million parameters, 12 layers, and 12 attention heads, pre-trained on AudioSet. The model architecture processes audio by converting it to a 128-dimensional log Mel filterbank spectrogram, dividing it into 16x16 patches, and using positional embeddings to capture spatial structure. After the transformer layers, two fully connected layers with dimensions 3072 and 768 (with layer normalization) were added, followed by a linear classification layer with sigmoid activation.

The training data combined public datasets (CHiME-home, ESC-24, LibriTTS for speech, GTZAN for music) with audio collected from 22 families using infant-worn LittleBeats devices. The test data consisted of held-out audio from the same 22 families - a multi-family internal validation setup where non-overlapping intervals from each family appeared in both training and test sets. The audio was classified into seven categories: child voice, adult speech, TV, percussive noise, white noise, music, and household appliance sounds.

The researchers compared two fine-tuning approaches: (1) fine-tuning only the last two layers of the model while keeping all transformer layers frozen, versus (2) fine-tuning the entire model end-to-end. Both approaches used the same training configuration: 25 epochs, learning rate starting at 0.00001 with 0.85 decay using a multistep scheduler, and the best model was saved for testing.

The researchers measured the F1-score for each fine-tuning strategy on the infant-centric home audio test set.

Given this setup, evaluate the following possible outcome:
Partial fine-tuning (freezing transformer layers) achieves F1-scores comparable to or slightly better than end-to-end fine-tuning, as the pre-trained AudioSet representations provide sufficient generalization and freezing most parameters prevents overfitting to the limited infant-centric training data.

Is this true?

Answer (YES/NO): NO